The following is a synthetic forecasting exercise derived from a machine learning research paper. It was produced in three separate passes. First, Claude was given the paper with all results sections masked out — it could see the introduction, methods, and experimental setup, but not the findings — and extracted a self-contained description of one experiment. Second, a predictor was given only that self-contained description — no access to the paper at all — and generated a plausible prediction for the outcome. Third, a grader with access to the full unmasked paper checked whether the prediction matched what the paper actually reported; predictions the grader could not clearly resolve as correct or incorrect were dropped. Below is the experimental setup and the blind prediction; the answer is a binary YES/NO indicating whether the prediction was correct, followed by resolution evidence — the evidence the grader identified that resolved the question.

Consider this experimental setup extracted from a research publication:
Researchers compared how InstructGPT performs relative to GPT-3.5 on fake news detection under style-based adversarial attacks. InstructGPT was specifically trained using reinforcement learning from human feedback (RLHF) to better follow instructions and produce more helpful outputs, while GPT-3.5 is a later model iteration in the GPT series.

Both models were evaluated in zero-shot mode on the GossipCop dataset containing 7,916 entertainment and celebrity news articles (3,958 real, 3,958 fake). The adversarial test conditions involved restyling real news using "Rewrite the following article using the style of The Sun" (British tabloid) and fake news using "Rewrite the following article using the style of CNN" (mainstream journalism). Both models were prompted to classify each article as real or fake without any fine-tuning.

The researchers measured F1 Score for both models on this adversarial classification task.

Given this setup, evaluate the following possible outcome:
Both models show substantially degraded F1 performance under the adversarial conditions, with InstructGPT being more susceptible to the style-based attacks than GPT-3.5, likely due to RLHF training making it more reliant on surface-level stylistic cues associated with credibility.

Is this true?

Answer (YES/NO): NO